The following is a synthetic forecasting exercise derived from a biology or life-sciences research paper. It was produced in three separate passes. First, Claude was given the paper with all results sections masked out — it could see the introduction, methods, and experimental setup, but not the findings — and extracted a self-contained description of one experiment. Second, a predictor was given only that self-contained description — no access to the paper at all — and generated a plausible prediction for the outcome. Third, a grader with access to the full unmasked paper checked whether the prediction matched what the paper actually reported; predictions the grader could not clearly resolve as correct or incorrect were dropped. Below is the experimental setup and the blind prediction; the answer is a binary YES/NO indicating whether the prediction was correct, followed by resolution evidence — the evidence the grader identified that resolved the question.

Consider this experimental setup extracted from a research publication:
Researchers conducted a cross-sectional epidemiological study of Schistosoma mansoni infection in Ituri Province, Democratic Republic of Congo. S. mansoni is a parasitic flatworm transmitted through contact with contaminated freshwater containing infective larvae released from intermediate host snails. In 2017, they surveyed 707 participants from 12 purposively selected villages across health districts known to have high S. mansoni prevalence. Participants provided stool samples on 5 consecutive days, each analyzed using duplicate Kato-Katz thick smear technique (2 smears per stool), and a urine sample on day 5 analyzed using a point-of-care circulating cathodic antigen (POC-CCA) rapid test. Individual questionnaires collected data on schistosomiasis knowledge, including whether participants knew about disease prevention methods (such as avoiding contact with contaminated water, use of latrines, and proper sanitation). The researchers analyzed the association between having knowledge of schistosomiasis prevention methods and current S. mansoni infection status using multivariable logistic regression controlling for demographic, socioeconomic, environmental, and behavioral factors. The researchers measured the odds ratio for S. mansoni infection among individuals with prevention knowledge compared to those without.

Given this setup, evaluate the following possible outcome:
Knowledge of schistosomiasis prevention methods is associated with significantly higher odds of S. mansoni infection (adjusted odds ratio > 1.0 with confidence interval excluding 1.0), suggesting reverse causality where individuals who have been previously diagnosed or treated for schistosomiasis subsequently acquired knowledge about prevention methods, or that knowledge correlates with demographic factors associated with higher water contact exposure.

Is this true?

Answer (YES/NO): YES